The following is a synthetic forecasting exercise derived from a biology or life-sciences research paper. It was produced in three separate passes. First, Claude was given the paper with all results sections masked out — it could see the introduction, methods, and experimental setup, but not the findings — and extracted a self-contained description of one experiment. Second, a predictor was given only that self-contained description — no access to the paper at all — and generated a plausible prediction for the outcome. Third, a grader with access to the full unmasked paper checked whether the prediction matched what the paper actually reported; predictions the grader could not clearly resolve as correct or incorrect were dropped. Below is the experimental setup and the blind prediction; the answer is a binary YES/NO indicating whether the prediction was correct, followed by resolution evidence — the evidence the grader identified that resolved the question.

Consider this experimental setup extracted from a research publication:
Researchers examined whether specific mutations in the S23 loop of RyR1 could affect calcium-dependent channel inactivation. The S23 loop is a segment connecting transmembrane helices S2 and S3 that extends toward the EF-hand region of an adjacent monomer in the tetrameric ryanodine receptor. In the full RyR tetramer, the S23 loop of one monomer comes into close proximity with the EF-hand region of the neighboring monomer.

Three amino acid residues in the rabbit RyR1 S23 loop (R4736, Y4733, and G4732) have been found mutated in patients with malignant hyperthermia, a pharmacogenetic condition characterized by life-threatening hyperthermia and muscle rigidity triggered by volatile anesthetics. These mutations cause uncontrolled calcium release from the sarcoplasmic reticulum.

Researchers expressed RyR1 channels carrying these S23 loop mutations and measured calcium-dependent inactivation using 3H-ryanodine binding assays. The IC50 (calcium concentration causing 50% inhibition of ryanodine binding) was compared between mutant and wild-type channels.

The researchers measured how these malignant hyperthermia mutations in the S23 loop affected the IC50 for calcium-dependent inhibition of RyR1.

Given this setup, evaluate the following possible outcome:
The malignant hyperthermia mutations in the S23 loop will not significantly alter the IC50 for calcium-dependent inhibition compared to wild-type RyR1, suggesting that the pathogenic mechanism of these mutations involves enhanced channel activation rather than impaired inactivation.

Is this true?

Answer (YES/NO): NO